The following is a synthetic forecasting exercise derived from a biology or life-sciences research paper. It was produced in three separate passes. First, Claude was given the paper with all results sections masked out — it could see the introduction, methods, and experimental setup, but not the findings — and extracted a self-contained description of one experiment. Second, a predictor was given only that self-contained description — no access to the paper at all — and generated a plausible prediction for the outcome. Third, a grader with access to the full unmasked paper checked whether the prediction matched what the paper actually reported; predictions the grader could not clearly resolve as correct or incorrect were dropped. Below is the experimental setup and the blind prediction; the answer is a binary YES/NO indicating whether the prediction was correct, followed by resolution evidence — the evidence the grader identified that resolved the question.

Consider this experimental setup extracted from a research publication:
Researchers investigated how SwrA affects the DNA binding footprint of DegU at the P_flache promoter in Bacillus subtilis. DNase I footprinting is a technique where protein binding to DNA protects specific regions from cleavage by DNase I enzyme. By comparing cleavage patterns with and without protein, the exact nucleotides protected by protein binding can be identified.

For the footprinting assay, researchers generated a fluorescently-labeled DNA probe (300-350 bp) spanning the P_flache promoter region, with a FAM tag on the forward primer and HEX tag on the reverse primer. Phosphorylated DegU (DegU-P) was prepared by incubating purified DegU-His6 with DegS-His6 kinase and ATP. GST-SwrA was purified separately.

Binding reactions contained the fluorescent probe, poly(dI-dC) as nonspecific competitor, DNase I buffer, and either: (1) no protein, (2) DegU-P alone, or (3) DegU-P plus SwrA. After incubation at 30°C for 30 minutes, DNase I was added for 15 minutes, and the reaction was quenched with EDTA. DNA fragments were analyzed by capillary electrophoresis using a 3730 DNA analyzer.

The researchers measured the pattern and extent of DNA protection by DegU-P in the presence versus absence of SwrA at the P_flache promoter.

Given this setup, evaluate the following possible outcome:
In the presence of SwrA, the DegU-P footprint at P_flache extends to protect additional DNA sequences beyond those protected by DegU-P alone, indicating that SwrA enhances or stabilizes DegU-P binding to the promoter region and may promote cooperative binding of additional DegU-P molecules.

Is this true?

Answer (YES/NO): YES